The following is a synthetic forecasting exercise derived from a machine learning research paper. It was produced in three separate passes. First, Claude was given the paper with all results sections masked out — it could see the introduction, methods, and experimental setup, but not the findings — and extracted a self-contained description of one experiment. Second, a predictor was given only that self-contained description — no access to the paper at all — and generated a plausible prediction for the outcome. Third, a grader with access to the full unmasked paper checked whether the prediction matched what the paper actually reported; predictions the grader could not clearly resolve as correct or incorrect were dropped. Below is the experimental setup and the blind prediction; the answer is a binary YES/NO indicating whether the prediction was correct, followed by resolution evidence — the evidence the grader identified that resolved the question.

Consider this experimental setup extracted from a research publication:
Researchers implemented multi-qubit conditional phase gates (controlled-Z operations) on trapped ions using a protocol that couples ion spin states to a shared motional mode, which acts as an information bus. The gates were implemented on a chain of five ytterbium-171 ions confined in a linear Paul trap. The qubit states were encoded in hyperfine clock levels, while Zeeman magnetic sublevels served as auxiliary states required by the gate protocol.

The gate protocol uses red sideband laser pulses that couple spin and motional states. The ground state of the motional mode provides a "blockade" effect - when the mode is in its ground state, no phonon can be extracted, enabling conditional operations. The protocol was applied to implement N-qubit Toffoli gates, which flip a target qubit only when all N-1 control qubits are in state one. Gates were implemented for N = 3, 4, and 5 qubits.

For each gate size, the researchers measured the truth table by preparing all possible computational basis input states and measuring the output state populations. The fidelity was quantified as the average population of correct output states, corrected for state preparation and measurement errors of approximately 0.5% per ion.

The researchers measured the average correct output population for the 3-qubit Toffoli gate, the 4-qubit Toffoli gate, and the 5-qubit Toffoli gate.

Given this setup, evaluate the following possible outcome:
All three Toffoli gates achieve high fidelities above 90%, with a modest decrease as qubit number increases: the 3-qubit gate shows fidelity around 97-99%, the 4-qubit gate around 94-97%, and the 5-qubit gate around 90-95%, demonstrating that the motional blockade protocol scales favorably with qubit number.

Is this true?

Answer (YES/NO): NO